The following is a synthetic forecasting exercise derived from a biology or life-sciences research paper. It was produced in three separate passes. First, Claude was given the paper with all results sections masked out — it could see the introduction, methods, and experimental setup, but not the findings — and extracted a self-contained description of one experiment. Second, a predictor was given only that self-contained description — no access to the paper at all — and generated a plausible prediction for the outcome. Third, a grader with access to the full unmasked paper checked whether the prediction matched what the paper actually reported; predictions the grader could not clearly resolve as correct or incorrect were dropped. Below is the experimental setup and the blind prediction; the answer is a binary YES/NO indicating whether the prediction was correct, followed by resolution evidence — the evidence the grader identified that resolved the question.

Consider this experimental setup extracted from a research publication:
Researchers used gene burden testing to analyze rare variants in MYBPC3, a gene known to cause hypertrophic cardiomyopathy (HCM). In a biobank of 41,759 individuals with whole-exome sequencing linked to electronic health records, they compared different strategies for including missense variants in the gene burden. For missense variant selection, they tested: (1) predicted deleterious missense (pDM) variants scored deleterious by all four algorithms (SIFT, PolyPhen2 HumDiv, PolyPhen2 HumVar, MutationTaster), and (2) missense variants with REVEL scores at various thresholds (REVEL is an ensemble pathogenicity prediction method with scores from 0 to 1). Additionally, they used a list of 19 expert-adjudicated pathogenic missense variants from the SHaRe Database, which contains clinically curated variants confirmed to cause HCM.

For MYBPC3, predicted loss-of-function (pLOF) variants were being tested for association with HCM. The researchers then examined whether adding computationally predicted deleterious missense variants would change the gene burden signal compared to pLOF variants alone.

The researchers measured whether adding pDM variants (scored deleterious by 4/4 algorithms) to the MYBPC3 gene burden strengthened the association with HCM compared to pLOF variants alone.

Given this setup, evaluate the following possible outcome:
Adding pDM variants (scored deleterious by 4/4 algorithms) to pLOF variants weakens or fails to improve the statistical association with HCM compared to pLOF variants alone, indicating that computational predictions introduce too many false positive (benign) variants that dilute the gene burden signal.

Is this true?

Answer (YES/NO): YES